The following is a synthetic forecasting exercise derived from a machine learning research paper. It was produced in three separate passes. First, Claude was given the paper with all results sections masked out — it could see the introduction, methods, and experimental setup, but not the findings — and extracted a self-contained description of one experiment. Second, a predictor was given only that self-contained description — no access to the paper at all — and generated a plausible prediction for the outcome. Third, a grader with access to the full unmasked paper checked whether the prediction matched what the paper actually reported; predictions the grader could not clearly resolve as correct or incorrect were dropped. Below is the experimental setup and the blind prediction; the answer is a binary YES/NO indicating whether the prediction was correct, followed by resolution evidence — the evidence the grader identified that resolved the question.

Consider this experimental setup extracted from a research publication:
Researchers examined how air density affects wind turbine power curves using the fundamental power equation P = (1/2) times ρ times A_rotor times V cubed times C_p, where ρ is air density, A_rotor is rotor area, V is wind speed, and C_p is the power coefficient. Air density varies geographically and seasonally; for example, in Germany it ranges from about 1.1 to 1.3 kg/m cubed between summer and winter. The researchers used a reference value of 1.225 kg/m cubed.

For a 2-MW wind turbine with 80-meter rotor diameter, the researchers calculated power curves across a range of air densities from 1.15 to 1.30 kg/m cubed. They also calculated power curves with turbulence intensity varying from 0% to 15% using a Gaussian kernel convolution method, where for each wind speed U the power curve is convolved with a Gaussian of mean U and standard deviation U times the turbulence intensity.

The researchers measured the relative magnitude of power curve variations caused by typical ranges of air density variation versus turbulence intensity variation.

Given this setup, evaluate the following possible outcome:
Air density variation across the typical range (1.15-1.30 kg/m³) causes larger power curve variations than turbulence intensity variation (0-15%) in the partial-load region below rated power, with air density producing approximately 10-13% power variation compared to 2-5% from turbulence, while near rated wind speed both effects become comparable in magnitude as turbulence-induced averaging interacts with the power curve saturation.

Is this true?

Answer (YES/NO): NO